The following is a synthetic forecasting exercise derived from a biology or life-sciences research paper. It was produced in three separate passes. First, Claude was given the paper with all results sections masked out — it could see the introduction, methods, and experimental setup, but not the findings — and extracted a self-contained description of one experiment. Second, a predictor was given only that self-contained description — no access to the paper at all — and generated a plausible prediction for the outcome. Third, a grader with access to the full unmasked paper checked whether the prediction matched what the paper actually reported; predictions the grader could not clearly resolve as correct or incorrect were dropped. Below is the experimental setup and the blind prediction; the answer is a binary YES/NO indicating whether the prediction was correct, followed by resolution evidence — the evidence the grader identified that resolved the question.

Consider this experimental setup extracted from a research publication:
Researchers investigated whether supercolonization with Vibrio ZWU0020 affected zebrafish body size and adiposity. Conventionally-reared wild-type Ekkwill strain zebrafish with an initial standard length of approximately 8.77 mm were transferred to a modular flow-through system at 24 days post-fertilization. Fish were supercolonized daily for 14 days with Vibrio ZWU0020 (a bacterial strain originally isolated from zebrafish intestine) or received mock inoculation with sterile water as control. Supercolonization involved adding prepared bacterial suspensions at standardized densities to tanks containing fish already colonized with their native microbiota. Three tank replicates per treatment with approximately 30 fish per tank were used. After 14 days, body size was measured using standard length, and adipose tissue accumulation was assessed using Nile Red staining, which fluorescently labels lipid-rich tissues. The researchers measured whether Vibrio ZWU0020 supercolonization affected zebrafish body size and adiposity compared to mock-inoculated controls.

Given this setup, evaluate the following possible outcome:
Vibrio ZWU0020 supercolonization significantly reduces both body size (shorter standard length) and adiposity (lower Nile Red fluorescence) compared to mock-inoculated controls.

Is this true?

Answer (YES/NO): NO